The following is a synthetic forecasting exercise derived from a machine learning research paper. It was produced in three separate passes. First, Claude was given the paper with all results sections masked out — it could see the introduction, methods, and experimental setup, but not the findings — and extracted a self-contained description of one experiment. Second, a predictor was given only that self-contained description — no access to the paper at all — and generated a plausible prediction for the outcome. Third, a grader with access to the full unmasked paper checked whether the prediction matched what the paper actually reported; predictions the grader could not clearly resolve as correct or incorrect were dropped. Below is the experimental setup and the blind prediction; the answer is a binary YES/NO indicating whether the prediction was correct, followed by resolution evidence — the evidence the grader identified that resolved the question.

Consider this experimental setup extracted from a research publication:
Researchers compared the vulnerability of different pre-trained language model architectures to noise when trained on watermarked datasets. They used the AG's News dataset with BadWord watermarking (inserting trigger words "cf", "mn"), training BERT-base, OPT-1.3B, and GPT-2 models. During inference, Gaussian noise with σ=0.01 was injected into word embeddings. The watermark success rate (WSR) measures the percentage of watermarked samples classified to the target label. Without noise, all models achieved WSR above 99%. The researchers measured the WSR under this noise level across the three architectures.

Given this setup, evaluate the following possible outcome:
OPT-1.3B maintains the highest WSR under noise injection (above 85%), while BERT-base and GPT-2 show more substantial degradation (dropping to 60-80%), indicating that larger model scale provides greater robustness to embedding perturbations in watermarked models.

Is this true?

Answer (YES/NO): NO